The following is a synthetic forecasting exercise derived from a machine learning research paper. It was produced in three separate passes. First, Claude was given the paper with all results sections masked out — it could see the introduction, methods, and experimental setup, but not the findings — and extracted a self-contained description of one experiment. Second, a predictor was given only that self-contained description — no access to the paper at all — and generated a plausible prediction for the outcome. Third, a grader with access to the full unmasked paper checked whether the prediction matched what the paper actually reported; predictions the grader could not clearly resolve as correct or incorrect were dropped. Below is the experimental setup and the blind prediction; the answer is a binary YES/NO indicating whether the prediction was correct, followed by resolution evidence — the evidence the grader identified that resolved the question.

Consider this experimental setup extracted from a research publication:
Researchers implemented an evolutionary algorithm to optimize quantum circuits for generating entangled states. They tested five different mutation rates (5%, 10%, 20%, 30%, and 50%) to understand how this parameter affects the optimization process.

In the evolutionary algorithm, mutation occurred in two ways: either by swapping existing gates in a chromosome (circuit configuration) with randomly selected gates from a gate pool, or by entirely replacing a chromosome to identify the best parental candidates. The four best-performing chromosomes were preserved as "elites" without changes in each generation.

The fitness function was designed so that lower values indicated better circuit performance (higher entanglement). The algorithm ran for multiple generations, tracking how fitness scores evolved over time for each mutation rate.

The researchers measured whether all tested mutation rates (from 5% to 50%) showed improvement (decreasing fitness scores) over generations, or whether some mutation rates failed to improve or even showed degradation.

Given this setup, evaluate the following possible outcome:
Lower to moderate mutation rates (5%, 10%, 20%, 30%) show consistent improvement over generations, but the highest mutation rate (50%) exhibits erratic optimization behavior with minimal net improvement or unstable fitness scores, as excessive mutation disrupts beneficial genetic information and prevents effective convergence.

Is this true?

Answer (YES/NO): NO